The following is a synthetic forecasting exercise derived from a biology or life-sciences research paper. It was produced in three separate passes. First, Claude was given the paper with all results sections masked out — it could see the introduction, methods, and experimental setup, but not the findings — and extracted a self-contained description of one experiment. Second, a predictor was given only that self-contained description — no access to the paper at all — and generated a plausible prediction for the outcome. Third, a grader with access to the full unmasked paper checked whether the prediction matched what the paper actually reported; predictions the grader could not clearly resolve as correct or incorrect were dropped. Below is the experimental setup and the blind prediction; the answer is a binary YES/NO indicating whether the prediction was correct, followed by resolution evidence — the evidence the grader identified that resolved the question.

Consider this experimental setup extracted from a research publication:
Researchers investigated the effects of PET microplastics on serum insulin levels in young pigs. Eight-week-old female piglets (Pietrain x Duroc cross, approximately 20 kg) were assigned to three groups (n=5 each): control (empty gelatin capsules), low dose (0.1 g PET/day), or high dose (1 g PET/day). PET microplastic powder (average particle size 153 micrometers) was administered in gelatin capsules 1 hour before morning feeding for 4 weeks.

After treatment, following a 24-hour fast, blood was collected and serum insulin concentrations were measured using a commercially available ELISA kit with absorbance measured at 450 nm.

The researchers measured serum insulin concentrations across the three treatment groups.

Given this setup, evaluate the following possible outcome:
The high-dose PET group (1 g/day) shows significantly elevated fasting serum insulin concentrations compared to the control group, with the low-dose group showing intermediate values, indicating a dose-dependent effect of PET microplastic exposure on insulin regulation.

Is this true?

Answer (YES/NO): NO